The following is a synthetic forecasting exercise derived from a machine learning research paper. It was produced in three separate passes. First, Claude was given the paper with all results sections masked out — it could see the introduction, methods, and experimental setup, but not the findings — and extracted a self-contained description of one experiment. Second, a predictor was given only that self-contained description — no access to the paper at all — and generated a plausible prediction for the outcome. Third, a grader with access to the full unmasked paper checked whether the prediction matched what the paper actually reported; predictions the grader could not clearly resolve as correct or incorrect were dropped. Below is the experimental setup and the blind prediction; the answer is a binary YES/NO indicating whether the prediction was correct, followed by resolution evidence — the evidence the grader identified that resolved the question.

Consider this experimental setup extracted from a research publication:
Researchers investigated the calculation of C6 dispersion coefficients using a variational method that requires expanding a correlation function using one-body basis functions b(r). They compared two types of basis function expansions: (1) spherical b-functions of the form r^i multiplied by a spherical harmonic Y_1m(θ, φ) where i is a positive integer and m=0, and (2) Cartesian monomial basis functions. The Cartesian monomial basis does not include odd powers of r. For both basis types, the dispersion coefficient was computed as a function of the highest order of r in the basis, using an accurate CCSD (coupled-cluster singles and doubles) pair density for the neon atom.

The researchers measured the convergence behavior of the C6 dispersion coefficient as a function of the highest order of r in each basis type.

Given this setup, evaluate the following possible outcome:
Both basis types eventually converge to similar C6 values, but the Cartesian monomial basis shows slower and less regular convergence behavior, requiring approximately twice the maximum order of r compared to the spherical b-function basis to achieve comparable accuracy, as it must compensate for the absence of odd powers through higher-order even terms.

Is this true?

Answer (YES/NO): NO